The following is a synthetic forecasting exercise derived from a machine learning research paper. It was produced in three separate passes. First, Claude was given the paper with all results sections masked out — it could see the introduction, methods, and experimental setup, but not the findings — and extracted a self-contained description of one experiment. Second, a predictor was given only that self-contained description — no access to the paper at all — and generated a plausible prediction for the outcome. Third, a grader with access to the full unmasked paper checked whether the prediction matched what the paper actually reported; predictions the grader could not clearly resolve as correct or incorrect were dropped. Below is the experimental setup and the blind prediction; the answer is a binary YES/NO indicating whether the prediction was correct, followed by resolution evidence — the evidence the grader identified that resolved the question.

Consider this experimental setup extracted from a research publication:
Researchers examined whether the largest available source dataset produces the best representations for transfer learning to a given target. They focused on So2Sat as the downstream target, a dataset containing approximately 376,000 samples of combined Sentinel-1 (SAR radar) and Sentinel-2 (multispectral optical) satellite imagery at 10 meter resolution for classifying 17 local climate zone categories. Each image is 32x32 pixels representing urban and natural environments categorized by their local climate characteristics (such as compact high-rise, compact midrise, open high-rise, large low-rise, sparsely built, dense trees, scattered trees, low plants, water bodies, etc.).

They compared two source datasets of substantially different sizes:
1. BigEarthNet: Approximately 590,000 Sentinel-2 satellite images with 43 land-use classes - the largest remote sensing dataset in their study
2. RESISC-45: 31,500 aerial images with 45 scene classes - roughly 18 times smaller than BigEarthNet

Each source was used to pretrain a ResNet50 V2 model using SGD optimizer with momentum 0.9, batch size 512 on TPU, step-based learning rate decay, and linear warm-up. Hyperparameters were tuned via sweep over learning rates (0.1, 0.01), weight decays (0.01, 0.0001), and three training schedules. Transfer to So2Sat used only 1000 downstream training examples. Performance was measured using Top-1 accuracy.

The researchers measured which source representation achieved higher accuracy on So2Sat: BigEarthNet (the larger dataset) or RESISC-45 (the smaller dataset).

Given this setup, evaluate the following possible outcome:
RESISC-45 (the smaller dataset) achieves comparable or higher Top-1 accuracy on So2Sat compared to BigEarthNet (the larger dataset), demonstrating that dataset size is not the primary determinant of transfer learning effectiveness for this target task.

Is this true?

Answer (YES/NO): YES